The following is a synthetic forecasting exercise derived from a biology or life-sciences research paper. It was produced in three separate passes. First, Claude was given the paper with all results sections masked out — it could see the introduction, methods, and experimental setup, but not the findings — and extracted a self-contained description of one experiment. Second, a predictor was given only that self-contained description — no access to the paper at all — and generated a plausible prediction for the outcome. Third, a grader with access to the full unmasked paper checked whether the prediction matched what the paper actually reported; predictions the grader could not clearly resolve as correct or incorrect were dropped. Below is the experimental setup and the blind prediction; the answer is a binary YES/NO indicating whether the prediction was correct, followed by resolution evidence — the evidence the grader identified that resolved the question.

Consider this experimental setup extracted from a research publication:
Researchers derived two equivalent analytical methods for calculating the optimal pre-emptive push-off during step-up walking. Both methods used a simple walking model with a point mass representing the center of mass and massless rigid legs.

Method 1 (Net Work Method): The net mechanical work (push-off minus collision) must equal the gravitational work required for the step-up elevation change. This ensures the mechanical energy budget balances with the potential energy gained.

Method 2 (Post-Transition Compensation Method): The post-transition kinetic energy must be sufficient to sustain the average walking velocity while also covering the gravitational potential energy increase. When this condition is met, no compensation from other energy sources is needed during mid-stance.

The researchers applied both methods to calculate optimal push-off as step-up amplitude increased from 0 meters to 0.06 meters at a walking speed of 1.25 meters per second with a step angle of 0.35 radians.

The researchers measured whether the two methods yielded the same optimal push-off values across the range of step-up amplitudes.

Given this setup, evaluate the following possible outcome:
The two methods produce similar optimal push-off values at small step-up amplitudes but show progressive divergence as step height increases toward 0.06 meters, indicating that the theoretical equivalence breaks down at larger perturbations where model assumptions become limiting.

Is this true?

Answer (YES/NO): NO